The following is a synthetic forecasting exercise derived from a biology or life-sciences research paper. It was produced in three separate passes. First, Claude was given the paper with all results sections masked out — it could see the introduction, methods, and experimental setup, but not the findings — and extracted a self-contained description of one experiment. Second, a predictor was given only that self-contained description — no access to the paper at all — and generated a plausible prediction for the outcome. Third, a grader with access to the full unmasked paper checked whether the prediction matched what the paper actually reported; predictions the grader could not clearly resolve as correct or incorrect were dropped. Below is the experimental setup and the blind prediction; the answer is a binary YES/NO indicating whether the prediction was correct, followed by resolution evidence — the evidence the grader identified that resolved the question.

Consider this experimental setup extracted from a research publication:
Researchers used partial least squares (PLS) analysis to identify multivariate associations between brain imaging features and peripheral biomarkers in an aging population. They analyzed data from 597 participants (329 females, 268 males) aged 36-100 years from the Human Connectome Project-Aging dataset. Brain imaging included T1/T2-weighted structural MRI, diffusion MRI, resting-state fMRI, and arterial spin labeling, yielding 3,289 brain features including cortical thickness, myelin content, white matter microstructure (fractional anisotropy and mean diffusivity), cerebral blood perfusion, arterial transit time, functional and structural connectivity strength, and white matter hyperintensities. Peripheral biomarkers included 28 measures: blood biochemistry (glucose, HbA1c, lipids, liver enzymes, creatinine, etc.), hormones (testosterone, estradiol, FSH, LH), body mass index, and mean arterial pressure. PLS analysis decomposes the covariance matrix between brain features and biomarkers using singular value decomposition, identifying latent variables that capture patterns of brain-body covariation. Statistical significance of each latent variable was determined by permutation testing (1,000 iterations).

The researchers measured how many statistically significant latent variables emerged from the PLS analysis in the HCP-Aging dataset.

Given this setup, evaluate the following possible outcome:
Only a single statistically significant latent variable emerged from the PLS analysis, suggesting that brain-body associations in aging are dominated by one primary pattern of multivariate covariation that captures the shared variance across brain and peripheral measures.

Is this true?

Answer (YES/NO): NO